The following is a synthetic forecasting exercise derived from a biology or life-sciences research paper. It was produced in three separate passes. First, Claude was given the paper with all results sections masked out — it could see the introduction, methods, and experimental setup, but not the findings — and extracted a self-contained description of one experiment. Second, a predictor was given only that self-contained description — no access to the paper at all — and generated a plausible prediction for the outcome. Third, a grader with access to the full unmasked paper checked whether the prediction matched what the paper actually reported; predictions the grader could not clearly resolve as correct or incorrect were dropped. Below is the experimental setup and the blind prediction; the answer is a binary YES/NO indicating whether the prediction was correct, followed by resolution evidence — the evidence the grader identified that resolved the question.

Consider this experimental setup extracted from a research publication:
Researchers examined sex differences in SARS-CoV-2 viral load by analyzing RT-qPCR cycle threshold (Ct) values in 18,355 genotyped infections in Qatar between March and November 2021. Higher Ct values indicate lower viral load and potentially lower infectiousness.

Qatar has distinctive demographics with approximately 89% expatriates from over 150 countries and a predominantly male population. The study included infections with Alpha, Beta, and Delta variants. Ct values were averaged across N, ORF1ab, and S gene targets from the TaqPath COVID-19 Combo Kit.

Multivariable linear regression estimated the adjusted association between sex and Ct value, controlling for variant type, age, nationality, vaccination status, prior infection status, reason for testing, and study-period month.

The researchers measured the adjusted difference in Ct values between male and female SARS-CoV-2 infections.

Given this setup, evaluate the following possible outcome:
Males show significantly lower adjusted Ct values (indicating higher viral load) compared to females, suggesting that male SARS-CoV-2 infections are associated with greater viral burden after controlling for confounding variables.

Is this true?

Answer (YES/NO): NO